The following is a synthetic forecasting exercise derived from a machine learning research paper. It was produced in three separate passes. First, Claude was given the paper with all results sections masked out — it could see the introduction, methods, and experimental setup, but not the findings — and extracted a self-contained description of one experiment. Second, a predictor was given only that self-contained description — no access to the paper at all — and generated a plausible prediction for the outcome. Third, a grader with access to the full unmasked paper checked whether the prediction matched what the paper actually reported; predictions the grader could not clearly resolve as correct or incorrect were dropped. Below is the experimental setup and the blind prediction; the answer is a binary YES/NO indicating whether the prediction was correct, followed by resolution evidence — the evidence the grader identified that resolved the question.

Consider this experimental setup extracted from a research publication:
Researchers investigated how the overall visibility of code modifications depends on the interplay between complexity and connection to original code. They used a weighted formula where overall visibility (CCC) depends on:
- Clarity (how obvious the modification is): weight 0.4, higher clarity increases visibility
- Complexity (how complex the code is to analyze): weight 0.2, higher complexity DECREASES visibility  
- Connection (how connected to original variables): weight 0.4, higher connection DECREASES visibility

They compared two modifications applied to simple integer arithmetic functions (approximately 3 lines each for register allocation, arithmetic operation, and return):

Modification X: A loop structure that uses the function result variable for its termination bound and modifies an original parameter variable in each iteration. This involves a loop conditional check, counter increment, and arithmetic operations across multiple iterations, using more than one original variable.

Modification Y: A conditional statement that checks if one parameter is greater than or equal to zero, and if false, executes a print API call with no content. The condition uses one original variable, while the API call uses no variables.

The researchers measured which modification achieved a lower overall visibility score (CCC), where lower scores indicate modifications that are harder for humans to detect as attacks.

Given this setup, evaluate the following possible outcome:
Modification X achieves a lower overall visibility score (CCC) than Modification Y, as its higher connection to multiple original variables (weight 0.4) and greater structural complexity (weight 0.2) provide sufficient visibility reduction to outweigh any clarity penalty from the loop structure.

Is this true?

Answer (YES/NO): YES